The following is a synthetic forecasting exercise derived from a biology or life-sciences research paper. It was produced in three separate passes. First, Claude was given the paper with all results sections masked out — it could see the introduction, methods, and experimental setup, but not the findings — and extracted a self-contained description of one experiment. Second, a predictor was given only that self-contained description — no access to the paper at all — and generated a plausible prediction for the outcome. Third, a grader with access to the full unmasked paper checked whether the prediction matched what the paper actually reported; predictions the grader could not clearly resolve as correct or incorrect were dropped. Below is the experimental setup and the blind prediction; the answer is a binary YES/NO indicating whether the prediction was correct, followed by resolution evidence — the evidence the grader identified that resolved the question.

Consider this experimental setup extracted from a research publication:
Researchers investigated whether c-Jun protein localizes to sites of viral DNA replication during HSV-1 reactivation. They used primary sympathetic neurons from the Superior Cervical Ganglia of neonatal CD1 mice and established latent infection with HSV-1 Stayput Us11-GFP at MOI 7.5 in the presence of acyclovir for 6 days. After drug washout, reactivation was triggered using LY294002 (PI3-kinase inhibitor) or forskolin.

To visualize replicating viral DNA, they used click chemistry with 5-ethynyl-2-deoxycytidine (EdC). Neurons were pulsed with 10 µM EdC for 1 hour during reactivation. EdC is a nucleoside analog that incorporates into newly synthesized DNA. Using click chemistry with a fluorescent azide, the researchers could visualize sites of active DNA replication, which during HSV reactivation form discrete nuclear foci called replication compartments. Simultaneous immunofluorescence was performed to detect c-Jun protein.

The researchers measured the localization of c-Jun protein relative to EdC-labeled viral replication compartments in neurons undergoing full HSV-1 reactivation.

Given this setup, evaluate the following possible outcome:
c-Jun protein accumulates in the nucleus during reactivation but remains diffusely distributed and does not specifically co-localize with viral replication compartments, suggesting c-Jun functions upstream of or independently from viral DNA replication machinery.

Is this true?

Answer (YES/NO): NO